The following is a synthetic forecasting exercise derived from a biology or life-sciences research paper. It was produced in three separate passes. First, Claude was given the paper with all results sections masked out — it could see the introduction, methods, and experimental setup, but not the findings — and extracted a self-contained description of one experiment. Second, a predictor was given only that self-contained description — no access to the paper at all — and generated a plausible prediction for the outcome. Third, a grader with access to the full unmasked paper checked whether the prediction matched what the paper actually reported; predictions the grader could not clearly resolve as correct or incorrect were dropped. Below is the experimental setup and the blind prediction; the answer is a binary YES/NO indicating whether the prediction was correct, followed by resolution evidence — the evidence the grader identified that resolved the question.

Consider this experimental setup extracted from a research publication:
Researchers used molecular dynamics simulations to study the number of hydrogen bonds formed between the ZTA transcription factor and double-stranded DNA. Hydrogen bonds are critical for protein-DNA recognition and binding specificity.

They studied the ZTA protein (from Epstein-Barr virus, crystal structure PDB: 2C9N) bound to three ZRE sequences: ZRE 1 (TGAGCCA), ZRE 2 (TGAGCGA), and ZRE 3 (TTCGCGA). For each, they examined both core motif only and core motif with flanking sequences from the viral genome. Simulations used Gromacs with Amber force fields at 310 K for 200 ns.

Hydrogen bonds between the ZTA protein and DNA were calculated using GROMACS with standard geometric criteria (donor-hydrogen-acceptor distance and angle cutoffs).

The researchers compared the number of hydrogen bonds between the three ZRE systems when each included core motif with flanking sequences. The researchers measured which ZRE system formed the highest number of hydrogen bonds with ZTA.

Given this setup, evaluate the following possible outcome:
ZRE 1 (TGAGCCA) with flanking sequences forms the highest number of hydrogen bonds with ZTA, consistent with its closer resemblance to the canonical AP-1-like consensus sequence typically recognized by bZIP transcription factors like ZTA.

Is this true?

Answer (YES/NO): NO